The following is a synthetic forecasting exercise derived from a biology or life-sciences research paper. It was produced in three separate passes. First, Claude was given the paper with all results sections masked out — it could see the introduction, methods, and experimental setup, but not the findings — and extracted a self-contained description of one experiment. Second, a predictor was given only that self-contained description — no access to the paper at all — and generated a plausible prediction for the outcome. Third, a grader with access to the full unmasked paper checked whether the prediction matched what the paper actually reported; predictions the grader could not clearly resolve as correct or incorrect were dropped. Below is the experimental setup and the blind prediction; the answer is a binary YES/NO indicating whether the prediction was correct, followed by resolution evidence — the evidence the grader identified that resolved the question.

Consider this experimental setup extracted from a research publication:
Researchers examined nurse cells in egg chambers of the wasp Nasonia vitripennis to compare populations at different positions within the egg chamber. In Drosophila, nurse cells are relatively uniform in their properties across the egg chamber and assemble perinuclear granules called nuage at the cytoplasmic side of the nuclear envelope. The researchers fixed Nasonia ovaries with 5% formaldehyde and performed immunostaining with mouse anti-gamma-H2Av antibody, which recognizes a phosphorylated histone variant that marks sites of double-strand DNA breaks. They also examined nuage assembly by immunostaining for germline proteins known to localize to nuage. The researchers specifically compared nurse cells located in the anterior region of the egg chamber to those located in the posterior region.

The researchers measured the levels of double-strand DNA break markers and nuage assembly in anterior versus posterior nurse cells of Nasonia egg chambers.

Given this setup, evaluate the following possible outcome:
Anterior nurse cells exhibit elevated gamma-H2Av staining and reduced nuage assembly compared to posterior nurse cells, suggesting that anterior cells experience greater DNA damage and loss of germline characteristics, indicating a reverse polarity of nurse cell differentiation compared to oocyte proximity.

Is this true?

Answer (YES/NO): NO